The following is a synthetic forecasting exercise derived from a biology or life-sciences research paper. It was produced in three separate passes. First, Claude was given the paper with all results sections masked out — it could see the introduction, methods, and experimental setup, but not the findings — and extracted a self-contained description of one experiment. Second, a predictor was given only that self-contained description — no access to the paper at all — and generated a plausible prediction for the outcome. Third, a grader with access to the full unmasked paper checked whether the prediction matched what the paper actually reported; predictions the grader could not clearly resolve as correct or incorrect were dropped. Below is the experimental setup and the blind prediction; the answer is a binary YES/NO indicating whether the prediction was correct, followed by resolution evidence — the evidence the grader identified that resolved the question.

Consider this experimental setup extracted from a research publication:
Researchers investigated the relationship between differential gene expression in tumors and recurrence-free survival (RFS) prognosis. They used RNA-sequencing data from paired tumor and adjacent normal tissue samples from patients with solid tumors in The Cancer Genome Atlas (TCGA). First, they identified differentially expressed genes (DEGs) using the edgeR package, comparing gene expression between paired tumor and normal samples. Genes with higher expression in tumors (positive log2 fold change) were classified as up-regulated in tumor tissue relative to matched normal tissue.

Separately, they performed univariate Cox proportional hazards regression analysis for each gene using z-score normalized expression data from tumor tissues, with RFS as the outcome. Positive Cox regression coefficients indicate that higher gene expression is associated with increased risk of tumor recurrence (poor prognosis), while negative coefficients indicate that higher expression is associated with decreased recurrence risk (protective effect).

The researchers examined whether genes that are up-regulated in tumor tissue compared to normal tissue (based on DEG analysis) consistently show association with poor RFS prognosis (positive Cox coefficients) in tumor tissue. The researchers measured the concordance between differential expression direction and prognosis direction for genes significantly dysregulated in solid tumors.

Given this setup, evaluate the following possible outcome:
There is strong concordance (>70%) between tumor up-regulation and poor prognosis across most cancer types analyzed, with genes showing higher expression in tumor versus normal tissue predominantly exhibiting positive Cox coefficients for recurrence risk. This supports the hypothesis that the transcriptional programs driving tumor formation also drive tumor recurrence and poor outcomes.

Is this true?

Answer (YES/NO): NO